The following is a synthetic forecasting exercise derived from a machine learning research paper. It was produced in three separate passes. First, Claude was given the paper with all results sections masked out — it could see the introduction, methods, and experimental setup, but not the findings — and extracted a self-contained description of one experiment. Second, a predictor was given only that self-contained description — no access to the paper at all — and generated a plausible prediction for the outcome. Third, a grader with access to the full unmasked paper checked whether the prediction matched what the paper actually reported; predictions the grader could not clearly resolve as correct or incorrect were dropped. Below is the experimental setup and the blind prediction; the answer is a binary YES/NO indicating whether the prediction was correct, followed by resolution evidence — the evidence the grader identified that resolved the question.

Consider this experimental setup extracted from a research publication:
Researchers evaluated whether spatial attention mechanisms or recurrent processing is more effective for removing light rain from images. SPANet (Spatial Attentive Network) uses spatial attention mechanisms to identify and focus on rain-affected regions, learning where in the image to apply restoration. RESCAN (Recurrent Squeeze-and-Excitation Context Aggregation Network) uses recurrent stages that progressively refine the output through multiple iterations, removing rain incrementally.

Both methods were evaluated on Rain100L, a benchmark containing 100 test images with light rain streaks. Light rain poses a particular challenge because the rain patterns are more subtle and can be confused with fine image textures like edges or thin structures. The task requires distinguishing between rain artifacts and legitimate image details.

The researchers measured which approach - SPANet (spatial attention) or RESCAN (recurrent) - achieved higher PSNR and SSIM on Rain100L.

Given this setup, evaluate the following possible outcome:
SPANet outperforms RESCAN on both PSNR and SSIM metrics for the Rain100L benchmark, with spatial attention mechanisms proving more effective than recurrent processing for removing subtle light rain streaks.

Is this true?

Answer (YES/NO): YES